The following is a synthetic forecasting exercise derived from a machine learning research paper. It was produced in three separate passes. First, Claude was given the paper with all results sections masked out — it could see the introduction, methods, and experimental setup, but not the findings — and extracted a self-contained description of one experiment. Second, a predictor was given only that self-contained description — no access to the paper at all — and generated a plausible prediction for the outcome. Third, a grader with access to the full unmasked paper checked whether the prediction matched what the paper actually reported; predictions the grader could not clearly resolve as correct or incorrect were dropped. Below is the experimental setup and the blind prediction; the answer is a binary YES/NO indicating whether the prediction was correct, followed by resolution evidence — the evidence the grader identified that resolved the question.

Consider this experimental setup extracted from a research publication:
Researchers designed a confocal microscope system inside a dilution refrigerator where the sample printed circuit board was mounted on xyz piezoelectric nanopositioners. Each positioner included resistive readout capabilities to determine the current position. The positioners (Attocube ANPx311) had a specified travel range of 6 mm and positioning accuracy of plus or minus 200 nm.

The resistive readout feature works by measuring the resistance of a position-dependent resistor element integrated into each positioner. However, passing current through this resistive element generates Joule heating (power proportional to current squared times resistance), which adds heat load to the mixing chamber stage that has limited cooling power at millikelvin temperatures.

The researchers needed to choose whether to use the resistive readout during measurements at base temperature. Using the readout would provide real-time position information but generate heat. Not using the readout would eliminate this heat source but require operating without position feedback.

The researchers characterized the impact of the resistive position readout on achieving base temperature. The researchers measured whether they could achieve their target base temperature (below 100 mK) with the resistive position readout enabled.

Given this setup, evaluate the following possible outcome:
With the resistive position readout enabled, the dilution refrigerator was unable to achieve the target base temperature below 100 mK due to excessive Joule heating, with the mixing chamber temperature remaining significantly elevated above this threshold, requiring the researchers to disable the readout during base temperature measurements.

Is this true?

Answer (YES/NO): NO